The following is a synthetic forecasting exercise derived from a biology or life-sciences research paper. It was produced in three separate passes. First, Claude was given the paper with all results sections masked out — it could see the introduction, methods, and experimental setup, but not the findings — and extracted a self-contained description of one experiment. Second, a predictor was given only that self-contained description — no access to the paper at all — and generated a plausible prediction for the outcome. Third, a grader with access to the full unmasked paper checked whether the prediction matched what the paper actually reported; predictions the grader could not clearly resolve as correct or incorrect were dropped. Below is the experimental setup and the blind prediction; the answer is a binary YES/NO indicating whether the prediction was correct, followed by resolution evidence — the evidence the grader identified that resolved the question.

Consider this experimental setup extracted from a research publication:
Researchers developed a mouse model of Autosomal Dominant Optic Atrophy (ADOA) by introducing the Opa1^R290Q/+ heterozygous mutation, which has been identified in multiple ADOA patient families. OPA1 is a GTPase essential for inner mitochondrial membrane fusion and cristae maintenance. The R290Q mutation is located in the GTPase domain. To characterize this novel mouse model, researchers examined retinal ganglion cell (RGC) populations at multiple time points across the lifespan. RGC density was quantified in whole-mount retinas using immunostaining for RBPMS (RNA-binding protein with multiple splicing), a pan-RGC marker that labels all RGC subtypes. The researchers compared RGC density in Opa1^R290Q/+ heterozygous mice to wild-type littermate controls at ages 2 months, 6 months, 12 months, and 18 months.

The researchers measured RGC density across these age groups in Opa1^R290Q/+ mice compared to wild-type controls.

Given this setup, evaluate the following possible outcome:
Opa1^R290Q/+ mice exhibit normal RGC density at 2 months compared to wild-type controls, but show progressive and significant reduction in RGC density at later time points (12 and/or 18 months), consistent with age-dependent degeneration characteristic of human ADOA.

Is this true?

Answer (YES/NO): YES